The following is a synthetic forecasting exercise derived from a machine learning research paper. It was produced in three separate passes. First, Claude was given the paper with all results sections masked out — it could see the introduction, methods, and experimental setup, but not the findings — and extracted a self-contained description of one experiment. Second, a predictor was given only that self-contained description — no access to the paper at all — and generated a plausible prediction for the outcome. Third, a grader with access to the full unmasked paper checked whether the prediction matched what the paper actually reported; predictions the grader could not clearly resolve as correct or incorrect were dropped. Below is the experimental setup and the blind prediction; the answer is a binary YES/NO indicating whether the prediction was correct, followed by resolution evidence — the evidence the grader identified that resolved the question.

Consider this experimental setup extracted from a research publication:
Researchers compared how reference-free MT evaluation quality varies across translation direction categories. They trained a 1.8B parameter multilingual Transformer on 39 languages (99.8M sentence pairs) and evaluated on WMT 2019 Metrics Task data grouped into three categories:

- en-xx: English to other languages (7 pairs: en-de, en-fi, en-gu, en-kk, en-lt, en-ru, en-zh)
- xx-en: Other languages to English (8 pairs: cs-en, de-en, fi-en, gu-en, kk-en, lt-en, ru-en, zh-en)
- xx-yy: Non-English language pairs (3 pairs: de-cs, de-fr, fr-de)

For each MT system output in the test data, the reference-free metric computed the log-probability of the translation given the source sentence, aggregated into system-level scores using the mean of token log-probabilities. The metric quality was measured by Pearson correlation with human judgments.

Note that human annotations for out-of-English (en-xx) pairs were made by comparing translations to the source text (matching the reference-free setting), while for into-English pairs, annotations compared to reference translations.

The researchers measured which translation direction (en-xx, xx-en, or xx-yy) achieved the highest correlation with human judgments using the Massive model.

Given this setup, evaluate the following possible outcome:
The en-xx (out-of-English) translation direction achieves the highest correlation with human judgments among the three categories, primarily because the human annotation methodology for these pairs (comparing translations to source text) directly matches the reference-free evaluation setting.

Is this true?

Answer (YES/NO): NO